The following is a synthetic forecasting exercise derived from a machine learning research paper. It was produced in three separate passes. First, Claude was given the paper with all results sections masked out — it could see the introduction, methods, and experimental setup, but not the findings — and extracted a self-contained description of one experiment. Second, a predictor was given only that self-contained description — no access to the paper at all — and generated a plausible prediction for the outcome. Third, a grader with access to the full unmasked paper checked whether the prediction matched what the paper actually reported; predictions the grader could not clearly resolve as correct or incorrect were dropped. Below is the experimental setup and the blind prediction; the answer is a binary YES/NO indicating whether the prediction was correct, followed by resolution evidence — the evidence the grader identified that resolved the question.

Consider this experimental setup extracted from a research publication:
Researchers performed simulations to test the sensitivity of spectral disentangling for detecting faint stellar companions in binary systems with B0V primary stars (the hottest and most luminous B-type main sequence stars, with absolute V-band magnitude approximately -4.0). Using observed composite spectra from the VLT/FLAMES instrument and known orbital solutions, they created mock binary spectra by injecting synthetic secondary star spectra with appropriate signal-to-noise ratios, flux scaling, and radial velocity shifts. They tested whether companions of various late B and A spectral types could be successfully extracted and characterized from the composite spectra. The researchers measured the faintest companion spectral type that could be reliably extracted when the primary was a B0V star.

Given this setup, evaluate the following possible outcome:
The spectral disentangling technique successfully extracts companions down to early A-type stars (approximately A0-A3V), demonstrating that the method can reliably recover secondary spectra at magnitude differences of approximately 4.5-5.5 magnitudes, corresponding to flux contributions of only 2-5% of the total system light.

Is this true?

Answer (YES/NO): NO